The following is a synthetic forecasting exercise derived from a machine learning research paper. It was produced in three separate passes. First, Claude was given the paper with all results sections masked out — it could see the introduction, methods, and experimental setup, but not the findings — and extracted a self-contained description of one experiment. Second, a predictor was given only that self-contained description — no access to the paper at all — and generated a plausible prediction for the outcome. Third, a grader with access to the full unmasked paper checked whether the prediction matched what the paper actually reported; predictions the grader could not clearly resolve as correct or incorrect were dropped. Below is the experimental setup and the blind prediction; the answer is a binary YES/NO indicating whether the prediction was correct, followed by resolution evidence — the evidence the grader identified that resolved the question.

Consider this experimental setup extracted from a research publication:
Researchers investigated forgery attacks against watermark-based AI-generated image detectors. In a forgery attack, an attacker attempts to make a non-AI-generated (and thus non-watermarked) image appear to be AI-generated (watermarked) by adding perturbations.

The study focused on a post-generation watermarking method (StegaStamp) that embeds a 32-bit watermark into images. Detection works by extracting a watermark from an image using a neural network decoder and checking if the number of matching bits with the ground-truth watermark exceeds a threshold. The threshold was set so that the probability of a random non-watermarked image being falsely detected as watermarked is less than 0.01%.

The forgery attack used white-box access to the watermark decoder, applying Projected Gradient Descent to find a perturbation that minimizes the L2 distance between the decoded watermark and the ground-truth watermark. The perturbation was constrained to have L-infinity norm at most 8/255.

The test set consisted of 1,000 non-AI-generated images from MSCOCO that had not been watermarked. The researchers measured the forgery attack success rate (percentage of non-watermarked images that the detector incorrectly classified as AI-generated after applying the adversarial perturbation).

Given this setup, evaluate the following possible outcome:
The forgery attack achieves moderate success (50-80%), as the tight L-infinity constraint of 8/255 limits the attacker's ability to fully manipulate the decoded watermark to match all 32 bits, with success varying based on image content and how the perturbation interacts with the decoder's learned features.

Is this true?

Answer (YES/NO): NO